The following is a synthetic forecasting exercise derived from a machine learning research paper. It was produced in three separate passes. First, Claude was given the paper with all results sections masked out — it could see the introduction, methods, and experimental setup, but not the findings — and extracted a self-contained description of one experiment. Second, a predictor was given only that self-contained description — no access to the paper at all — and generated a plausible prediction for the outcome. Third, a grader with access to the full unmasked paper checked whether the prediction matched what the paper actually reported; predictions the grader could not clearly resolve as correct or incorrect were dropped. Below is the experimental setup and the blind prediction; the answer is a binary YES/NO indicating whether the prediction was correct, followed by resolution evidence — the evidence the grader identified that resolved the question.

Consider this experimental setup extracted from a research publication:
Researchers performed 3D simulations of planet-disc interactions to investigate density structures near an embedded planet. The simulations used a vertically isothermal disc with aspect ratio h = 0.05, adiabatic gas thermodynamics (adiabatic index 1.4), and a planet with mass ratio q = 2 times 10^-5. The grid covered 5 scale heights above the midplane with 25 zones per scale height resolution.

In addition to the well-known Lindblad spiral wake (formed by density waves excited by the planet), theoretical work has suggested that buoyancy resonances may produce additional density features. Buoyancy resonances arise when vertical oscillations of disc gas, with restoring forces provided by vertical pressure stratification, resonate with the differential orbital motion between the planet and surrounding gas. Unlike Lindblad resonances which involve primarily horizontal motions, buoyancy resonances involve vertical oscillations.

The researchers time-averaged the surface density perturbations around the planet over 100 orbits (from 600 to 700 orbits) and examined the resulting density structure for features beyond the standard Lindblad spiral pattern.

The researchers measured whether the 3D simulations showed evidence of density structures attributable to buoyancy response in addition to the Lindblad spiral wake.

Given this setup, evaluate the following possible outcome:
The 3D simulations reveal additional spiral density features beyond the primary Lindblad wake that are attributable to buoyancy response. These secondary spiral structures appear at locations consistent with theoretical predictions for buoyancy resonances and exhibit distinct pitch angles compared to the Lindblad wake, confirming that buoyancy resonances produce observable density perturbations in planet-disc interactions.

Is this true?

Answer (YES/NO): NO